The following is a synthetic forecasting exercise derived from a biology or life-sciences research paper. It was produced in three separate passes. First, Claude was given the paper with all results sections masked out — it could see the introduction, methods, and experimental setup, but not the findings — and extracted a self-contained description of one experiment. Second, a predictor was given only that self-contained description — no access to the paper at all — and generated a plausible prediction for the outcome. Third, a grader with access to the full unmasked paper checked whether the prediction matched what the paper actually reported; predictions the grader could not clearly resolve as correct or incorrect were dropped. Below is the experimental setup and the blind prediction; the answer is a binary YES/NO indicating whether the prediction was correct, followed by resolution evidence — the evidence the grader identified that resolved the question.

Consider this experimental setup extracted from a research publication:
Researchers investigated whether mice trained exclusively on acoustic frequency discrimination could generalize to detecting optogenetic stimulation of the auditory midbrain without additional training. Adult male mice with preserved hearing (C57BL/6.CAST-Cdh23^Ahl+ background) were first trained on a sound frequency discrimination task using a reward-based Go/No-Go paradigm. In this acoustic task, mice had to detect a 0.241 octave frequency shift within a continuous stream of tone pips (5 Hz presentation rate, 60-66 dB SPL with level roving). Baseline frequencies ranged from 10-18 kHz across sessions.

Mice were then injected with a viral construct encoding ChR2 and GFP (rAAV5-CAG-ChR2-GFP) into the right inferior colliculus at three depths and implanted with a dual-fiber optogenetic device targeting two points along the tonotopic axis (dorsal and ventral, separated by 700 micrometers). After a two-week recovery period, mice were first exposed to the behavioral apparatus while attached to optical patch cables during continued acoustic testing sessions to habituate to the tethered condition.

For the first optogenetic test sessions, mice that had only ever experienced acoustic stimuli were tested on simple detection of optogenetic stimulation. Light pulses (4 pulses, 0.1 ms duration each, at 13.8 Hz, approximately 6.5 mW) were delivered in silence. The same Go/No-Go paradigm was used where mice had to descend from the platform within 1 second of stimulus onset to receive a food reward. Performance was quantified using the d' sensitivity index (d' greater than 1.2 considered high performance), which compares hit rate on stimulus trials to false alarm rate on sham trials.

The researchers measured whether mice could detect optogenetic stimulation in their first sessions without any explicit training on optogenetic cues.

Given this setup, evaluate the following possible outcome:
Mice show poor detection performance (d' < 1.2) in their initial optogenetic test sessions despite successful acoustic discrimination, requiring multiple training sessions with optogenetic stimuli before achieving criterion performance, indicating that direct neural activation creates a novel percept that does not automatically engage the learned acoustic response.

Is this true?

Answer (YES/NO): NO